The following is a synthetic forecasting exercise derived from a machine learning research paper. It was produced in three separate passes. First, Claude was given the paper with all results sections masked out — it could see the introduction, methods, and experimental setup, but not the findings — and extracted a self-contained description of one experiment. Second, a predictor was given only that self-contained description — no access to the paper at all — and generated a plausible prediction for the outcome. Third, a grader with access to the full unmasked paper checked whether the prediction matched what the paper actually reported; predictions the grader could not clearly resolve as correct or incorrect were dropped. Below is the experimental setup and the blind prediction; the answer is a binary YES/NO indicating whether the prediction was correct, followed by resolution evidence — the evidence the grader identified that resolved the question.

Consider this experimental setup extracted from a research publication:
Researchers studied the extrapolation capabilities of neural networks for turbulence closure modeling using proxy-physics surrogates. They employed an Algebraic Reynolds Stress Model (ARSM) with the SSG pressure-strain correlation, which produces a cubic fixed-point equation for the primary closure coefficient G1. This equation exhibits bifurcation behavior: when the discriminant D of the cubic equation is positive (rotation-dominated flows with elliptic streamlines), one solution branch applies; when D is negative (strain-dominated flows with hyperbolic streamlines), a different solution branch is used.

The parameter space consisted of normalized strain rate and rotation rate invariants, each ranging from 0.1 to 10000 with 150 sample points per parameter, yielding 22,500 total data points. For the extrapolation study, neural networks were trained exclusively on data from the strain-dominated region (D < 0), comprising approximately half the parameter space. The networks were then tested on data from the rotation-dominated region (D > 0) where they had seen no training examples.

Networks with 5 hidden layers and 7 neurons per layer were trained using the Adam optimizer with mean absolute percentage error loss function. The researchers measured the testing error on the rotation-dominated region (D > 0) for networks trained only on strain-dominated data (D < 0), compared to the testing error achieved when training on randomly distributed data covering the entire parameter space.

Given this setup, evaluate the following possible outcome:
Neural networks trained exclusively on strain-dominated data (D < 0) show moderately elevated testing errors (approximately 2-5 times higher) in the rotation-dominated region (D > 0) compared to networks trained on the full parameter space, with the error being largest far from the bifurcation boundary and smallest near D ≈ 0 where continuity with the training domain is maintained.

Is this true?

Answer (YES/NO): NO